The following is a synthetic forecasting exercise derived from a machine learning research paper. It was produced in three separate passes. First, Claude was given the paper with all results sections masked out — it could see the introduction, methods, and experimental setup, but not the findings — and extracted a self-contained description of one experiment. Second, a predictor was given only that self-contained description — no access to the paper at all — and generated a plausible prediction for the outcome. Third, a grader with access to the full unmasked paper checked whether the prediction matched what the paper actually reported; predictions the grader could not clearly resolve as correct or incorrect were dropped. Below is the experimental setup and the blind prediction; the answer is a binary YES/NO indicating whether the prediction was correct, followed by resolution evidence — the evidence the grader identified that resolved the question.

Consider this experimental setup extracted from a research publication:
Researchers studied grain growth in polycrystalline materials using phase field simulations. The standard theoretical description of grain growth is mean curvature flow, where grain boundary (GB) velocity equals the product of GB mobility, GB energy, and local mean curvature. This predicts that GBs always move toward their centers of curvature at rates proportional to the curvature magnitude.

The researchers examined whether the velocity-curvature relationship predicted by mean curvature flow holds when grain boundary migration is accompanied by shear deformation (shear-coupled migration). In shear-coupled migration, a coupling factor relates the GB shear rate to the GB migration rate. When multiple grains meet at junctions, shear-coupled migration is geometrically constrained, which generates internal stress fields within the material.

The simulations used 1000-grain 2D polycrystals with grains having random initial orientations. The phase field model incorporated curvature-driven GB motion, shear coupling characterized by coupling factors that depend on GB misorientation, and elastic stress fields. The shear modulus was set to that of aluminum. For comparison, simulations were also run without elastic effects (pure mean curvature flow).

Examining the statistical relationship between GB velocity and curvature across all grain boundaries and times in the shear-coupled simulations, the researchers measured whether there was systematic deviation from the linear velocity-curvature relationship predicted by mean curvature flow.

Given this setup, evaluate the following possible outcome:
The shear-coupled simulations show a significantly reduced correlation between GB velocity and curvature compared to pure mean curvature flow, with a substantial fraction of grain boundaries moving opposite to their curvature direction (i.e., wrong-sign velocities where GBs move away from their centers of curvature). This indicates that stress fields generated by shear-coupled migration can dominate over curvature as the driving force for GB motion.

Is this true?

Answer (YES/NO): YES